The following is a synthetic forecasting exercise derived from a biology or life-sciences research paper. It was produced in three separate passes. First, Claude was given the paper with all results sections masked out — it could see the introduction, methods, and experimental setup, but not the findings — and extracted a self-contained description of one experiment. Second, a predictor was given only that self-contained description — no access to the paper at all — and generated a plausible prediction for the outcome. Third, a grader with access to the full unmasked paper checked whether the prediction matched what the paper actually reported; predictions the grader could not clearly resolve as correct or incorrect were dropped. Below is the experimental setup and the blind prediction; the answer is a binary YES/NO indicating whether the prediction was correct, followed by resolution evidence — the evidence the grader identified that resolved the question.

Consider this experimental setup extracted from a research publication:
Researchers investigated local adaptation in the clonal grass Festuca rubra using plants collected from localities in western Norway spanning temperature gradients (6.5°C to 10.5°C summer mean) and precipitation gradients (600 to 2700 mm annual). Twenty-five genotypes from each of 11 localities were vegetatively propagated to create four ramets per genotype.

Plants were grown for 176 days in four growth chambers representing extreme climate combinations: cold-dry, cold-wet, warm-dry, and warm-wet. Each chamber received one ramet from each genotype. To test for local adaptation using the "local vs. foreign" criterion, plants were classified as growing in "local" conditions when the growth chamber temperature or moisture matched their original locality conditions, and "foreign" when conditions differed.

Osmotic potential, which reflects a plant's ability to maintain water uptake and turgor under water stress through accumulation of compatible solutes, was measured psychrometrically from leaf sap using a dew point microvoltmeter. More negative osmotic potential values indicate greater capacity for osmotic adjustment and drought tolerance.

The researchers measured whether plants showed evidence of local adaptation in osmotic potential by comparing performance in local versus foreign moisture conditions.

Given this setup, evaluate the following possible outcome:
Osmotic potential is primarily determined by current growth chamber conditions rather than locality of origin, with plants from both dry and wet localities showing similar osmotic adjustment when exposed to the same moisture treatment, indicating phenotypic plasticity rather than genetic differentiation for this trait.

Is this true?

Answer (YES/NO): NO